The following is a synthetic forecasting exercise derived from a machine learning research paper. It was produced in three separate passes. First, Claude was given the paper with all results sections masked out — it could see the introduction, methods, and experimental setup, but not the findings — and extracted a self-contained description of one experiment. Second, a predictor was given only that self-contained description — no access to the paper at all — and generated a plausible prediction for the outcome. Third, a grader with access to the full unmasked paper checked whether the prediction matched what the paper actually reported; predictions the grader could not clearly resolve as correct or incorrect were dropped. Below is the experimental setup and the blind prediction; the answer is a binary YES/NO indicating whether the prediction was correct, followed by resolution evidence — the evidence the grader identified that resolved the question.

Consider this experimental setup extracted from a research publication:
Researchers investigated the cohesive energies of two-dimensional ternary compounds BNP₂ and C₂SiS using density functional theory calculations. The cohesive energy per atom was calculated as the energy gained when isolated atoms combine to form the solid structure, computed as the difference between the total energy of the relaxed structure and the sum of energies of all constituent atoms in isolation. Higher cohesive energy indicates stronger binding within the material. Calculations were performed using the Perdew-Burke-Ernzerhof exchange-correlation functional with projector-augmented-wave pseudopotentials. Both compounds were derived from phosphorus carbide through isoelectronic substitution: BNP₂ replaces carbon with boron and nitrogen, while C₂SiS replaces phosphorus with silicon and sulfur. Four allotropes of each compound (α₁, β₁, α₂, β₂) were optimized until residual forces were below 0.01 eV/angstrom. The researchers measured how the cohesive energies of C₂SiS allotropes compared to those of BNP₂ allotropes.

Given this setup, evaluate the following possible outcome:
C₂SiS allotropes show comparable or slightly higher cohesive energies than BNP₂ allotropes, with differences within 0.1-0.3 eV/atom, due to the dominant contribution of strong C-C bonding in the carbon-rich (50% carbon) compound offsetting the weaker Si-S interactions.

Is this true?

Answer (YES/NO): NO